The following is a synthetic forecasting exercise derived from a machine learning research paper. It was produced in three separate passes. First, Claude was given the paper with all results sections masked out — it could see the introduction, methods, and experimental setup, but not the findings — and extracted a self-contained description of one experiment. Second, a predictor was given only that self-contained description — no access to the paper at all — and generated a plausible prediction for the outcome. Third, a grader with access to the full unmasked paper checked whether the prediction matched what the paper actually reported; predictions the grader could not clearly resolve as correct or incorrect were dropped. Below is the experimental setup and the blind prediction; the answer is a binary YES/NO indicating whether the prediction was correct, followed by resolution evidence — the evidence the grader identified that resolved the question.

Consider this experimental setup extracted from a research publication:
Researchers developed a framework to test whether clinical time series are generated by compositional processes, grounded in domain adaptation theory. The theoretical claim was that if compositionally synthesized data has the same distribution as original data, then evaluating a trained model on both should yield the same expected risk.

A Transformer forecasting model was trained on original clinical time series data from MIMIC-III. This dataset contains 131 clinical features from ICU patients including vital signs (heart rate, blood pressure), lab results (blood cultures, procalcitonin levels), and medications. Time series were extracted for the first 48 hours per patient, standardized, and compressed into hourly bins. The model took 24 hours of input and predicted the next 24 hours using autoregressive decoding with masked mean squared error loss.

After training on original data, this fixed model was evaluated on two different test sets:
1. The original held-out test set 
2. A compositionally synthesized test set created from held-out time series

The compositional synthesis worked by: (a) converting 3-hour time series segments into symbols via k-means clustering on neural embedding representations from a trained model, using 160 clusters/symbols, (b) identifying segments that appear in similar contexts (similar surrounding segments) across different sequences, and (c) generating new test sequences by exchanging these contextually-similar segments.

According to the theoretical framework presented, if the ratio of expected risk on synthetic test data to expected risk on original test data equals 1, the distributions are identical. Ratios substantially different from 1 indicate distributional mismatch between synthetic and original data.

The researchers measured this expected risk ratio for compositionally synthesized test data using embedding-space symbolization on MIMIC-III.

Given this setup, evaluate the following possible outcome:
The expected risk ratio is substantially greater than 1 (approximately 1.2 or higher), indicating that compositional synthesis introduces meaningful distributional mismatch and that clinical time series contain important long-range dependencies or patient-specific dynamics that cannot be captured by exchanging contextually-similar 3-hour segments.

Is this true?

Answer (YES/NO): NO